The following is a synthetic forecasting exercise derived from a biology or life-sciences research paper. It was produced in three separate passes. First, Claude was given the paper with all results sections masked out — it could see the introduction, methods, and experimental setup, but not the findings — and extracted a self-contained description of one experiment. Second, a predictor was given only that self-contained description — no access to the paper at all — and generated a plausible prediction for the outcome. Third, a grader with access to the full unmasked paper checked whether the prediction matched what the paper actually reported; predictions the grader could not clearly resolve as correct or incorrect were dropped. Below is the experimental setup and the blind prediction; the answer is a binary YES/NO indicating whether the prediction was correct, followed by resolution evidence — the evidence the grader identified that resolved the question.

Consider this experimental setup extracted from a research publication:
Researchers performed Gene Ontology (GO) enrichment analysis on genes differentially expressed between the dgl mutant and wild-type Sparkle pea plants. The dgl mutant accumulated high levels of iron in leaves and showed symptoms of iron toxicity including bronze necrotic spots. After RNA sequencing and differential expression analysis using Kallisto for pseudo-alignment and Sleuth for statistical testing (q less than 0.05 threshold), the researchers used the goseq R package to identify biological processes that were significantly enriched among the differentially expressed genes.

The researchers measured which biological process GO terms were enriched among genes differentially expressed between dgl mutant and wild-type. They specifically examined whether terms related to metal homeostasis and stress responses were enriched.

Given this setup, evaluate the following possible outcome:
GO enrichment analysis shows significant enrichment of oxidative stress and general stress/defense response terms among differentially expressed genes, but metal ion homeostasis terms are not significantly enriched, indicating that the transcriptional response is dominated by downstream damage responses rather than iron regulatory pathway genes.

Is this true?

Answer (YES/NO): NO